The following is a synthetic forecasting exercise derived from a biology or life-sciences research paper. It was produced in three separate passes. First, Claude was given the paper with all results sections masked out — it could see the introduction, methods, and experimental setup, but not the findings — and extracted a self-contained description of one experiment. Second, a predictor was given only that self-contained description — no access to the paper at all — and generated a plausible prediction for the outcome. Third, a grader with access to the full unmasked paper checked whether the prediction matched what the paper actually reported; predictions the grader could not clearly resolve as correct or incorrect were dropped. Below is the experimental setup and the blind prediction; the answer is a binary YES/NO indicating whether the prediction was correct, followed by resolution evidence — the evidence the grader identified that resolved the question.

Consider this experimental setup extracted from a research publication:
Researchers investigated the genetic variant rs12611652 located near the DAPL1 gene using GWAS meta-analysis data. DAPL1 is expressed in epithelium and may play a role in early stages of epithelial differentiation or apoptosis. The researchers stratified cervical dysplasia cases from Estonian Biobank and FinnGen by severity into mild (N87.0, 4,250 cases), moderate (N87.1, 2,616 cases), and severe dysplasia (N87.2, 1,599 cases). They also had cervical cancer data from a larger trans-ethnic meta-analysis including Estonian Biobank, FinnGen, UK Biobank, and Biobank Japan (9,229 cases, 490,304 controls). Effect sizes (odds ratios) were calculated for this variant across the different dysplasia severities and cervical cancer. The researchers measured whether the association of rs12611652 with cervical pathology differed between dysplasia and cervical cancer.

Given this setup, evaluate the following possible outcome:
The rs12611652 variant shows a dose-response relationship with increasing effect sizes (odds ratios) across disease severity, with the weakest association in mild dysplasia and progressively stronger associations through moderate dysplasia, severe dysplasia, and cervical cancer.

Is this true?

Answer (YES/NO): NO